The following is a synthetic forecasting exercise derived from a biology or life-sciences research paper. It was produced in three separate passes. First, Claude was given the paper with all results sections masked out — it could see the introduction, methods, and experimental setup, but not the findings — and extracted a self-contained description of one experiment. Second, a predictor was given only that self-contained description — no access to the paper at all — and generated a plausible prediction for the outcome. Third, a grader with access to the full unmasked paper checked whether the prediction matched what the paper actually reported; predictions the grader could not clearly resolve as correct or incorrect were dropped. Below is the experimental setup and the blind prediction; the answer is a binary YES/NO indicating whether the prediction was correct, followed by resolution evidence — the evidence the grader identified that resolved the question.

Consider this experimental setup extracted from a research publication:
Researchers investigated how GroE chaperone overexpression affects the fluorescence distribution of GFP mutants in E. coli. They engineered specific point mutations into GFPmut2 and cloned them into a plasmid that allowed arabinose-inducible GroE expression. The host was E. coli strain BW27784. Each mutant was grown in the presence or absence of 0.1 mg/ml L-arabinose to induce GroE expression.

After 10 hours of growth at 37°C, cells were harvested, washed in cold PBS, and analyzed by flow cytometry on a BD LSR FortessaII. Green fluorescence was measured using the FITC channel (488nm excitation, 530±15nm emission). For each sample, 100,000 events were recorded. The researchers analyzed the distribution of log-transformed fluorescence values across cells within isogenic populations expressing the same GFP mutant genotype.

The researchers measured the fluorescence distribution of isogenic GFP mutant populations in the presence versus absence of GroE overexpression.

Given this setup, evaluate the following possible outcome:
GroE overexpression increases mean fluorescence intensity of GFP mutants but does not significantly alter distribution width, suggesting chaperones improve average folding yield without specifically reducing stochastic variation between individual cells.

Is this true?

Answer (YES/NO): NO